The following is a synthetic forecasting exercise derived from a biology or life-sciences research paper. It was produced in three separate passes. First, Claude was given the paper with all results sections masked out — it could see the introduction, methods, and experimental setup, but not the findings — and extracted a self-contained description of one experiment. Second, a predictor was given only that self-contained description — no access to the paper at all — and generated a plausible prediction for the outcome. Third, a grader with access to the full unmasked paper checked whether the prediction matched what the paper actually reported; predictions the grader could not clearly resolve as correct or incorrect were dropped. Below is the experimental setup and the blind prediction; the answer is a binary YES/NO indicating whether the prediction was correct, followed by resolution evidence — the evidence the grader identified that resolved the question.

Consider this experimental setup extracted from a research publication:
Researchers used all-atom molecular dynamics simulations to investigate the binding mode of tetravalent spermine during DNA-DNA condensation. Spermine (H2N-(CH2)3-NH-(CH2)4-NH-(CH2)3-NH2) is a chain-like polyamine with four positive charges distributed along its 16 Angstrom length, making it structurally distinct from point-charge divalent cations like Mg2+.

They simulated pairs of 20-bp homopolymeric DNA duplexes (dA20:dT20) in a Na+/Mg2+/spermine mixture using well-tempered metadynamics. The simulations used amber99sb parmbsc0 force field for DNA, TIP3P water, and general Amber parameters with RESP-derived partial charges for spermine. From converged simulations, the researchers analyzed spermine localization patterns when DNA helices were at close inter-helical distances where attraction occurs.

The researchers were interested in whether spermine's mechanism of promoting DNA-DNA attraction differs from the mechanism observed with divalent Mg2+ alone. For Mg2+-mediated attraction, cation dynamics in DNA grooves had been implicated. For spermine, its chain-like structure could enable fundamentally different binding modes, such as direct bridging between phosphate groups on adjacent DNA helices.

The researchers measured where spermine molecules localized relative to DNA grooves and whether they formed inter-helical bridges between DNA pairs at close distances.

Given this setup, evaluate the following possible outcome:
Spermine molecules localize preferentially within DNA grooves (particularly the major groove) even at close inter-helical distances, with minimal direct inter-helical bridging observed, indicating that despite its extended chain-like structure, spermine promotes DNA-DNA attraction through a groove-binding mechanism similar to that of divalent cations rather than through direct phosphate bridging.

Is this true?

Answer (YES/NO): NO